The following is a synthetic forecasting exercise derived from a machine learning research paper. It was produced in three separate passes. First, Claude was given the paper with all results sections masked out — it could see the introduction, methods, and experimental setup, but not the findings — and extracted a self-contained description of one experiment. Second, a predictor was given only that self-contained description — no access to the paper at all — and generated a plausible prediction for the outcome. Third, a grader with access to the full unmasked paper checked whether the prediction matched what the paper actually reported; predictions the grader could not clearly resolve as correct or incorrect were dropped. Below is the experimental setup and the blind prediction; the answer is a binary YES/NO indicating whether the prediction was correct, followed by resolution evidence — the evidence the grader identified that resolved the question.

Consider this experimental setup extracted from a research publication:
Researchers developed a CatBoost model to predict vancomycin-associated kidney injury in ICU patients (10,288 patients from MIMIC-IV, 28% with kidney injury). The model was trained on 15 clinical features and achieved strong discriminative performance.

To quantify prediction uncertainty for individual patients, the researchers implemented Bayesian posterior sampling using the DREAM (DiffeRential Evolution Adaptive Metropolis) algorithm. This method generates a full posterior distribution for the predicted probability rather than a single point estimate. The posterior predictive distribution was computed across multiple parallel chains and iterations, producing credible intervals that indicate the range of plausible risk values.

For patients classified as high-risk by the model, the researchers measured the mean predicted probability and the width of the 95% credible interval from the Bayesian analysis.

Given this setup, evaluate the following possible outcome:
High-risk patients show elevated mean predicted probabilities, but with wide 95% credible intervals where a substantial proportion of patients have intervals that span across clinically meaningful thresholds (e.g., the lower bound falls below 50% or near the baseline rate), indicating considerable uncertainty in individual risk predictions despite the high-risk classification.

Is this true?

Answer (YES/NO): YES